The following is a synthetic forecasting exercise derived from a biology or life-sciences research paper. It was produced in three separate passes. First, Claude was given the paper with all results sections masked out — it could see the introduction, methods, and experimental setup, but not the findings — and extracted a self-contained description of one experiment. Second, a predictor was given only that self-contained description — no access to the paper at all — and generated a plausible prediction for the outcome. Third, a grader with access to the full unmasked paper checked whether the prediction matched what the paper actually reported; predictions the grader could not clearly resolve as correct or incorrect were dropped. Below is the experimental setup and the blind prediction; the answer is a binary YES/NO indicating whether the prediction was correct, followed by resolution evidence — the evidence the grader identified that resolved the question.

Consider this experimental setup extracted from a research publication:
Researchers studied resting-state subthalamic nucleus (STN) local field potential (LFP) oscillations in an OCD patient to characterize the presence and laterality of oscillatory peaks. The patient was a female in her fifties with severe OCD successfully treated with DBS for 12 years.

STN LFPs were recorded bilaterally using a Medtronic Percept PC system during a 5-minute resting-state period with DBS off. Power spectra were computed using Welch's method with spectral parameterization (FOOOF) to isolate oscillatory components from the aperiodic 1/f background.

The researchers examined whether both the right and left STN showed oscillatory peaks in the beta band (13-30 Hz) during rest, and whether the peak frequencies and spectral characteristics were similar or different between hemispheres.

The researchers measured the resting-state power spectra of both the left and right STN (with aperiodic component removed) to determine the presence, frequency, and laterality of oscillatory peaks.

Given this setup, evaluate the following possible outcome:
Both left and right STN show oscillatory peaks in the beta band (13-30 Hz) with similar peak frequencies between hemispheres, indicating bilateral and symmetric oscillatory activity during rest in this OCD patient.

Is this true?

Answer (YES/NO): NO